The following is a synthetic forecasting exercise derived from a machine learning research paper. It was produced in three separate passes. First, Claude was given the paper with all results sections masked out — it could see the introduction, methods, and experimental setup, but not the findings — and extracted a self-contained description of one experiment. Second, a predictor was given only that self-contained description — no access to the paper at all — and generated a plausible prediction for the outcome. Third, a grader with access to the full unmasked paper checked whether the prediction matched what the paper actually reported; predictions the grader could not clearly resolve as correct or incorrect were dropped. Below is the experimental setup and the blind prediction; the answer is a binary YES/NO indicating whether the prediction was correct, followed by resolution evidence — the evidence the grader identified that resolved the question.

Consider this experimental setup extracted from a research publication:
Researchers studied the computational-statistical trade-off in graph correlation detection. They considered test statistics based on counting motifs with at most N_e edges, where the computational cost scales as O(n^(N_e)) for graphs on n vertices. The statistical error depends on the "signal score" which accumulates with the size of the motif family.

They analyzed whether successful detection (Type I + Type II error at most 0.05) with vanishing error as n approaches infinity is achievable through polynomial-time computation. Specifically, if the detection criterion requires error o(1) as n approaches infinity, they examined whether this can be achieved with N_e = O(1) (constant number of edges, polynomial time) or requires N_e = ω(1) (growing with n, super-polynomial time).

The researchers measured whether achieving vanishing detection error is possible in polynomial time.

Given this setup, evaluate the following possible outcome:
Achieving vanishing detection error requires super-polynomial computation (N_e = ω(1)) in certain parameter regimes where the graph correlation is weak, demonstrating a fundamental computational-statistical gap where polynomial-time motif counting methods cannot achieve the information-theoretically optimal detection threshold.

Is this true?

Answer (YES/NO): NO